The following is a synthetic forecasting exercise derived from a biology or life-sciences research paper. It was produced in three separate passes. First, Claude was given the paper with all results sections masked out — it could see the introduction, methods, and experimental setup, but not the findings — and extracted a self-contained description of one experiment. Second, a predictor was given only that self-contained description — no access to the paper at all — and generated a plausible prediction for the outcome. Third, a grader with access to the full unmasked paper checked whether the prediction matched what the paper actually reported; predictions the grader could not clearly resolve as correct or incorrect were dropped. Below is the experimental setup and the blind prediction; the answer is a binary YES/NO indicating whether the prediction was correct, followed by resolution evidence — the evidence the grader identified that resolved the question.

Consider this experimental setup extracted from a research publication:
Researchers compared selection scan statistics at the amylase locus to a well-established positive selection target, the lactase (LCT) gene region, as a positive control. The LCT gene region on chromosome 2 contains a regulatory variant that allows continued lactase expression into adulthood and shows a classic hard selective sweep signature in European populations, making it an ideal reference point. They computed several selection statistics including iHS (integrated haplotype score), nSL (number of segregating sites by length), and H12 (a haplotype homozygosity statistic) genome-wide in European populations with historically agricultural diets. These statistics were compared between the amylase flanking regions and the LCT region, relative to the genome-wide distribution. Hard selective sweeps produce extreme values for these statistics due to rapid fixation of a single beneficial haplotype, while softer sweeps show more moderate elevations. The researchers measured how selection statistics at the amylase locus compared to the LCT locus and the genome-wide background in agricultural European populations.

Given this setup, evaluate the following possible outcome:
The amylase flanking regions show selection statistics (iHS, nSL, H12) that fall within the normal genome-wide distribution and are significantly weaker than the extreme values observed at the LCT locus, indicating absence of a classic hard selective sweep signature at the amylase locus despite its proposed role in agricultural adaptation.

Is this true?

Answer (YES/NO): YES